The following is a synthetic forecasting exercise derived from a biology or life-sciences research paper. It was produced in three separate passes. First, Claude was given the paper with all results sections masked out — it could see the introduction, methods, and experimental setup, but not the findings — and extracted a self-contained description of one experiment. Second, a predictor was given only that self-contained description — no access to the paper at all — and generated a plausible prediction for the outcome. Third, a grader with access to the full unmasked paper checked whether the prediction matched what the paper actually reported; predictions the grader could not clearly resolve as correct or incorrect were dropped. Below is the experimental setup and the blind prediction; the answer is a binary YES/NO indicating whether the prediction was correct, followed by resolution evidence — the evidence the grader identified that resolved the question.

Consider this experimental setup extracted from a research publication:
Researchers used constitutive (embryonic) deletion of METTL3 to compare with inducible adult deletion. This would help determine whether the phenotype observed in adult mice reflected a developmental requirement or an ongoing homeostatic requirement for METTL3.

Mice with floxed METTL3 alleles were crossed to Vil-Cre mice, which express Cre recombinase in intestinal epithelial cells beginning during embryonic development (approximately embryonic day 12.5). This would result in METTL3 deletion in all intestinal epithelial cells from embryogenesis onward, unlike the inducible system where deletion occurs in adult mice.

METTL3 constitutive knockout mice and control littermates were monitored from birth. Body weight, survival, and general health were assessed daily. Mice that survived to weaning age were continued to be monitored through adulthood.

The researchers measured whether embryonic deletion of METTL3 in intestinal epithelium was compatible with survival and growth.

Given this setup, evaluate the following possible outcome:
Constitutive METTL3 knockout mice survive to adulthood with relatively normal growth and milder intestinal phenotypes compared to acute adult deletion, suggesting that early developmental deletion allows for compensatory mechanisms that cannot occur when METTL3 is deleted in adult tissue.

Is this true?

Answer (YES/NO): NO